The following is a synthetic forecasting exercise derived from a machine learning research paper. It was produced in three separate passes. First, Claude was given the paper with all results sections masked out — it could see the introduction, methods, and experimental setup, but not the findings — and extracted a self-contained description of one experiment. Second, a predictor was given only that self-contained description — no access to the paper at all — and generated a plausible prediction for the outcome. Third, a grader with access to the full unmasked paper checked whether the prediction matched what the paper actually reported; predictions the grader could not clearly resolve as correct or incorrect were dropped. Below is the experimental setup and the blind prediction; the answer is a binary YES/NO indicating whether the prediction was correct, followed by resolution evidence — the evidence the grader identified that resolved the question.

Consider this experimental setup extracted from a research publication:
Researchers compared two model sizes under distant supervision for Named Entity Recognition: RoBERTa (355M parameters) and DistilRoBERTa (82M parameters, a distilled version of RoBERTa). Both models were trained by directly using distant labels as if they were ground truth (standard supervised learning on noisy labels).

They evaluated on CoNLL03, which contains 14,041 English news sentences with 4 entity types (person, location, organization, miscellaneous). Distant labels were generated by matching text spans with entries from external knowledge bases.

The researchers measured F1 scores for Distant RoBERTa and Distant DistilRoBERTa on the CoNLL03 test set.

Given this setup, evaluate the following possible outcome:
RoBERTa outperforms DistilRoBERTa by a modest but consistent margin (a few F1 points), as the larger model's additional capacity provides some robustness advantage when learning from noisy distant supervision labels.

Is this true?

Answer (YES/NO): YES